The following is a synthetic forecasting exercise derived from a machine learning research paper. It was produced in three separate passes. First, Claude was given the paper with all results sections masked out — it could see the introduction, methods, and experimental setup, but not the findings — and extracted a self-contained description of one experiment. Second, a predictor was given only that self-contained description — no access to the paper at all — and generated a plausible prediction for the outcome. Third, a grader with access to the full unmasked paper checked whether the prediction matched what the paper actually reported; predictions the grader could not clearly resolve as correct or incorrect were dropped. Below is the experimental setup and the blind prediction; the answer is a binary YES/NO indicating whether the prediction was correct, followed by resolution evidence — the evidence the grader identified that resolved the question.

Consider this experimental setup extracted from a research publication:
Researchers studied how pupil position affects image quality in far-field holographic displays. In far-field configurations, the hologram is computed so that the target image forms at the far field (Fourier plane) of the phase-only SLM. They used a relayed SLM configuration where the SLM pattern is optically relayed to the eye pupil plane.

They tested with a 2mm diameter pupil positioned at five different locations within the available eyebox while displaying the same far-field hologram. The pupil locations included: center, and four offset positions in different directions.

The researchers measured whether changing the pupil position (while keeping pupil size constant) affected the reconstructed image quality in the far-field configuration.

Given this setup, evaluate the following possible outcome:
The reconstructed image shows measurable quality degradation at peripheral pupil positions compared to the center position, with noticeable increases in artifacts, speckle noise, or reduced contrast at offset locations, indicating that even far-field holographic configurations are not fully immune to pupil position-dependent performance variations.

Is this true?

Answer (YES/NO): NO